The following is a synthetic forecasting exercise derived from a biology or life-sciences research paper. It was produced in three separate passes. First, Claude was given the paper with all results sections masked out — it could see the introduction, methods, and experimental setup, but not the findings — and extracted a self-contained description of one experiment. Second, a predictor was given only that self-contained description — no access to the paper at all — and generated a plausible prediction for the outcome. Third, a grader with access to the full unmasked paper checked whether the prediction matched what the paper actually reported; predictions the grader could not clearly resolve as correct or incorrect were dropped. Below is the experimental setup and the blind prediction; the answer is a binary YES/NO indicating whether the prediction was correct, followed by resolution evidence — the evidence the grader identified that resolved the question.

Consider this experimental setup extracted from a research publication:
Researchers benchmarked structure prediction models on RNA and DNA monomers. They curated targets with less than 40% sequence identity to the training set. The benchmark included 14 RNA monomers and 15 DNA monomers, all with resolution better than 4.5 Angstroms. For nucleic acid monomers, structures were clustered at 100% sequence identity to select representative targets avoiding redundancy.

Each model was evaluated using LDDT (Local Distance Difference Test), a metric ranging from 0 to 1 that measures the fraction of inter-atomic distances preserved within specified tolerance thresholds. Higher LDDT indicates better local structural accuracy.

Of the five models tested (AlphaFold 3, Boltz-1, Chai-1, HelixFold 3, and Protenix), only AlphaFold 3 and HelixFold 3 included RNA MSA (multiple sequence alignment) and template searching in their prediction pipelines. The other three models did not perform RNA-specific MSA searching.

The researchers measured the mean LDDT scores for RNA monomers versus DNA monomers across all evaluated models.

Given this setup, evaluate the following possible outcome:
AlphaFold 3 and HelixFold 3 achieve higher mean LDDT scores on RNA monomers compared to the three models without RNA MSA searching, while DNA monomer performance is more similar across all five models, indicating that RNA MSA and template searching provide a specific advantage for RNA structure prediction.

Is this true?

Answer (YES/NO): NO